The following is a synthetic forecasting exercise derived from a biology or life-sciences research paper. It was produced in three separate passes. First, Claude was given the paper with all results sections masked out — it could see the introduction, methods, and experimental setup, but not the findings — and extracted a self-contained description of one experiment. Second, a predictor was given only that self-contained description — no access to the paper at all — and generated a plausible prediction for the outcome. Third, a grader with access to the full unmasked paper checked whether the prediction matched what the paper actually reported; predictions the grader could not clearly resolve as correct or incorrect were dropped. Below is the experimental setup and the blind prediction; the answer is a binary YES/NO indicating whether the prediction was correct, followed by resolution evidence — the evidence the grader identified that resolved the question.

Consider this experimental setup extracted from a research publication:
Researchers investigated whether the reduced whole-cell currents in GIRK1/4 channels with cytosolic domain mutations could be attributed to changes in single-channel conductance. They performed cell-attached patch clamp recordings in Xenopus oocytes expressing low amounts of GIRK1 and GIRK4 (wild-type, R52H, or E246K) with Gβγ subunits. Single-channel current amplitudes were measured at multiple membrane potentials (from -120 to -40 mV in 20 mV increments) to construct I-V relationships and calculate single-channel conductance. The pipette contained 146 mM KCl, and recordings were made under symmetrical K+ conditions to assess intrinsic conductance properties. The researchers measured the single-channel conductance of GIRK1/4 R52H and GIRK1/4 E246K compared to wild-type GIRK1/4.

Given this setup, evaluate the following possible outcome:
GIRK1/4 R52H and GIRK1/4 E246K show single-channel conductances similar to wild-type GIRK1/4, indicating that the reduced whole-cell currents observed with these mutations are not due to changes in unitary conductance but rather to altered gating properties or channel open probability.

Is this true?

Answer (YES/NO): YES